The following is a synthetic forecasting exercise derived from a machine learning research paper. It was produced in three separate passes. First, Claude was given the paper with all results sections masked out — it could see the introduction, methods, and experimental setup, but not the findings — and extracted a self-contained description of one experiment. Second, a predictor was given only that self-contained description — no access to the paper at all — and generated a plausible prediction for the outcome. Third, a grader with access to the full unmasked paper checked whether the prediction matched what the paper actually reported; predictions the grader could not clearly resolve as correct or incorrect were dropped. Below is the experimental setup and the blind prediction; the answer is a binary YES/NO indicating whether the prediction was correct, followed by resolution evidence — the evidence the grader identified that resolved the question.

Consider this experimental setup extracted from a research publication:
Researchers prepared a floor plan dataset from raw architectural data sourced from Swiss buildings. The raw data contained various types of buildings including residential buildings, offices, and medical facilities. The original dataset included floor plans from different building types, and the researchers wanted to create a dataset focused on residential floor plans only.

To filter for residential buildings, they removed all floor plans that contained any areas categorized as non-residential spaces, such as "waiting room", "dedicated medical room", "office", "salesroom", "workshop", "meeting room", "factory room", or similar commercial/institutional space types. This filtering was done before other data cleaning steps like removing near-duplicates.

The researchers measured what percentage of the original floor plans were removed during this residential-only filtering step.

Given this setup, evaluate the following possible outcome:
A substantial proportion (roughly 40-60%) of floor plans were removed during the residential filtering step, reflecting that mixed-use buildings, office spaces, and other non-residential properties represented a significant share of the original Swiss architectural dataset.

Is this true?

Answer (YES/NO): NO